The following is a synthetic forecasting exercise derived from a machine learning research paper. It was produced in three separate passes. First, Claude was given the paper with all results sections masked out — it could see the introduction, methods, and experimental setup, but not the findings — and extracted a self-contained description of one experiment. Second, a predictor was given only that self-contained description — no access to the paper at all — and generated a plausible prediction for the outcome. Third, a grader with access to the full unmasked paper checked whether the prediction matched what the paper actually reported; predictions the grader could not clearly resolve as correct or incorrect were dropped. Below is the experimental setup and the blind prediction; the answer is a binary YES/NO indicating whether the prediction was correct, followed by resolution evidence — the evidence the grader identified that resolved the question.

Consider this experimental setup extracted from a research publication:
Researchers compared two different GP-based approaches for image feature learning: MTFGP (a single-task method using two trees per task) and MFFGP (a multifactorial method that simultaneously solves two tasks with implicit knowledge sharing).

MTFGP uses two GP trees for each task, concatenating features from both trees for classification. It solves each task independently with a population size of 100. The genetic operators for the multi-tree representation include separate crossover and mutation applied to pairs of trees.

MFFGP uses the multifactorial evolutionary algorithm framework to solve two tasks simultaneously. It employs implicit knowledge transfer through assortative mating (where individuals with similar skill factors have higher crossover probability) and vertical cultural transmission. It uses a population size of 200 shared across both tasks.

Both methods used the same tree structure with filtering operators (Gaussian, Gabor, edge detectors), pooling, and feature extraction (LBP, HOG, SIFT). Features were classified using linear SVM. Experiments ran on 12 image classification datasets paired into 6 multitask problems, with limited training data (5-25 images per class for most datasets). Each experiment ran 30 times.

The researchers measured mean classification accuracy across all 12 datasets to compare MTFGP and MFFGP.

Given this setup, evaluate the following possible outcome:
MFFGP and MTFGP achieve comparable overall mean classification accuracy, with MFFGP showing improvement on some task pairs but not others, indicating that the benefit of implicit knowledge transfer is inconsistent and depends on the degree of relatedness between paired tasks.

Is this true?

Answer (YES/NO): YES